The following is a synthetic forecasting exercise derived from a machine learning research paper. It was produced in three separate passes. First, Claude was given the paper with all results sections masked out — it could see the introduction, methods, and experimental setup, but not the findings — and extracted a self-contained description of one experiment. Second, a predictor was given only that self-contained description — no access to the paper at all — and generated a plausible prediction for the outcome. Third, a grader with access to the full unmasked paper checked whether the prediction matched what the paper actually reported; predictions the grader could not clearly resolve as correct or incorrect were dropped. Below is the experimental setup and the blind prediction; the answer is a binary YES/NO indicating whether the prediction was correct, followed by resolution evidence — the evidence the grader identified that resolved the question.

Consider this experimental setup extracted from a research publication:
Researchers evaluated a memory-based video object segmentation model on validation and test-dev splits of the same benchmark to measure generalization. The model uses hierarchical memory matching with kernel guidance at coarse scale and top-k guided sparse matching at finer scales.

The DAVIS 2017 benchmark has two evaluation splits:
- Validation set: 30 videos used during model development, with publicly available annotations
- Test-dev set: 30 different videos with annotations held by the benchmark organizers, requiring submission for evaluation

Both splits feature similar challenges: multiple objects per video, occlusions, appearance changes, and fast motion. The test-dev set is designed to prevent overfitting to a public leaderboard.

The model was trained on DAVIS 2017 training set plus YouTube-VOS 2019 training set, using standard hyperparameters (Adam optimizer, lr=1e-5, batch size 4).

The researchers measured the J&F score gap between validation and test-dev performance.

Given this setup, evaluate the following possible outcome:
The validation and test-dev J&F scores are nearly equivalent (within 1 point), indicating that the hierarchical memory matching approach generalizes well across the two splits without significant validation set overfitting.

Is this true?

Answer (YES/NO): NO